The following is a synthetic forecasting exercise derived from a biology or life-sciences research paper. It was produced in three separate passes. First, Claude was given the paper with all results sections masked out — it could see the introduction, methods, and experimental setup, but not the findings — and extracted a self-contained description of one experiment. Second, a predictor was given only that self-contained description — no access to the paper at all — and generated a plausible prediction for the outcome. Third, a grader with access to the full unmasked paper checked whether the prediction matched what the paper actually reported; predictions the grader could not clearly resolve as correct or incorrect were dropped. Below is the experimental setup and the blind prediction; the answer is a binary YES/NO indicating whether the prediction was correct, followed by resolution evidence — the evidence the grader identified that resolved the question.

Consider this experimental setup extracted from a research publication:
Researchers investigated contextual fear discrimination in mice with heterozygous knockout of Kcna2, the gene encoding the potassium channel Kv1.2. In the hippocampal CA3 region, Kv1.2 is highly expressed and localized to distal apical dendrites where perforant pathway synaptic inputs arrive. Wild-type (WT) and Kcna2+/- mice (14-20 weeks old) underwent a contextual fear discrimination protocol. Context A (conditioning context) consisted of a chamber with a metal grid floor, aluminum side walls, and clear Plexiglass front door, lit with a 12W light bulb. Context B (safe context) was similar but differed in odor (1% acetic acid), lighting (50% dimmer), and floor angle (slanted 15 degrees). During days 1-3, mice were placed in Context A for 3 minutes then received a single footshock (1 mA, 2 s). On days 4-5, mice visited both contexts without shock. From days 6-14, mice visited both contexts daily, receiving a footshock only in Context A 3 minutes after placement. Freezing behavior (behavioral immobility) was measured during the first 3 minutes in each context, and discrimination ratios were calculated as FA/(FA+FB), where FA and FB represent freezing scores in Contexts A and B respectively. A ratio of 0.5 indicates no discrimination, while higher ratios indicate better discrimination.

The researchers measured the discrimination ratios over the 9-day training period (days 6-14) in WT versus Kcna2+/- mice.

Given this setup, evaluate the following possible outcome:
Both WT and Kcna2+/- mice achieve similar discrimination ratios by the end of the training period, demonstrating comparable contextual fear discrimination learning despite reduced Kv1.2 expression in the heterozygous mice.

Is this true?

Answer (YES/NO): NO